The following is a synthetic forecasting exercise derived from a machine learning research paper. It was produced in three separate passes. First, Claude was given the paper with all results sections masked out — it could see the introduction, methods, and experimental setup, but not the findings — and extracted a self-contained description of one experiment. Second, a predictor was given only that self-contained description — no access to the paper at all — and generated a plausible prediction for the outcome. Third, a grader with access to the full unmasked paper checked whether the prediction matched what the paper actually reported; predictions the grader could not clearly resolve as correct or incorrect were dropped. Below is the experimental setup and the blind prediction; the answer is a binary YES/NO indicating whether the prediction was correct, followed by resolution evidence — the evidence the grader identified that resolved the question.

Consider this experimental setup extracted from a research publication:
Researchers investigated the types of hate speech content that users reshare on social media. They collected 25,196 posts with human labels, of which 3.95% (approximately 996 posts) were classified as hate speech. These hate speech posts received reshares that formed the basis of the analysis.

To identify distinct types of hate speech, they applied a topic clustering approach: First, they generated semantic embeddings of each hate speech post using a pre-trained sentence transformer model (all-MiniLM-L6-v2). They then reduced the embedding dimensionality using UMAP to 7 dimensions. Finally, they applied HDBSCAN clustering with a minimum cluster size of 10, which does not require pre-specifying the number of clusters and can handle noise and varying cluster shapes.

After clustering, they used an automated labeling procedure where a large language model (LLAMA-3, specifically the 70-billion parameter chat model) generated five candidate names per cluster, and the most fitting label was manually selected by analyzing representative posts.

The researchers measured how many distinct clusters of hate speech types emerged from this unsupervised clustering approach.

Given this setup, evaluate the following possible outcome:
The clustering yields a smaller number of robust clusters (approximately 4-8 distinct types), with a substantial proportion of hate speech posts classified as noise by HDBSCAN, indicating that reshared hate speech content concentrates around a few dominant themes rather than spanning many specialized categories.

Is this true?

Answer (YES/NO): NO